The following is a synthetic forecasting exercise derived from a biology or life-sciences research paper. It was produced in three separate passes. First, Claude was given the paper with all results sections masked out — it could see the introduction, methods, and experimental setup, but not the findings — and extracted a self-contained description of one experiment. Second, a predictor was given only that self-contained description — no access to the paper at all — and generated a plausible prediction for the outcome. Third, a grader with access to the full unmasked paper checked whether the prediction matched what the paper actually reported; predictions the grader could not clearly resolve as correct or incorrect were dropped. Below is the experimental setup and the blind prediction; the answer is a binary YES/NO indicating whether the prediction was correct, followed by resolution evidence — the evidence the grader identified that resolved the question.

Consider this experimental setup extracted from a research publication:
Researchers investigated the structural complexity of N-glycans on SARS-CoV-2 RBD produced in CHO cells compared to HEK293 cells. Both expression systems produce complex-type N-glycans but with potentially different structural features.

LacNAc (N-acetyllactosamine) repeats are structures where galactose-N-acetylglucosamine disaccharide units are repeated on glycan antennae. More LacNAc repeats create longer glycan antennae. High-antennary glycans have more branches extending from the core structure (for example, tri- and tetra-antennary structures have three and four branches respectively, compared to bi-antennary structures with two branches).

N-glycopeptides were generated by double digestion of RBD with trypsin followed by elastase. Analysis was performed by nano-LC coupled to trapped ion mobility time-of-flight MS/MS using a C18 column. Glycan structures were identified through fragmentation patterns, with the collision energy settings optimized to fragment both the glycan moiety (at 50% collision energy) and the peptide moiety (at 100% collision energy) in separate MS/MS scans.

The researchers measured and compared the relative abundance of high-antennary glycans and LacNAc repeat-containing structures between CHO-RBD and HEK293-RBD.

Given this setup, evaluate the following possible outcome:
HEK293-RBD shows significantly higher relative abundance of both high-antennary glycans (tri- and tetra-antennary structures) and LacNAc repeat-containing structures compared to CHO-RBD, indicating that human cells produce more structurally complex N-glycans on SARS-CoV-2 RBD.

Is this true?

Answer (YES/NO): NO